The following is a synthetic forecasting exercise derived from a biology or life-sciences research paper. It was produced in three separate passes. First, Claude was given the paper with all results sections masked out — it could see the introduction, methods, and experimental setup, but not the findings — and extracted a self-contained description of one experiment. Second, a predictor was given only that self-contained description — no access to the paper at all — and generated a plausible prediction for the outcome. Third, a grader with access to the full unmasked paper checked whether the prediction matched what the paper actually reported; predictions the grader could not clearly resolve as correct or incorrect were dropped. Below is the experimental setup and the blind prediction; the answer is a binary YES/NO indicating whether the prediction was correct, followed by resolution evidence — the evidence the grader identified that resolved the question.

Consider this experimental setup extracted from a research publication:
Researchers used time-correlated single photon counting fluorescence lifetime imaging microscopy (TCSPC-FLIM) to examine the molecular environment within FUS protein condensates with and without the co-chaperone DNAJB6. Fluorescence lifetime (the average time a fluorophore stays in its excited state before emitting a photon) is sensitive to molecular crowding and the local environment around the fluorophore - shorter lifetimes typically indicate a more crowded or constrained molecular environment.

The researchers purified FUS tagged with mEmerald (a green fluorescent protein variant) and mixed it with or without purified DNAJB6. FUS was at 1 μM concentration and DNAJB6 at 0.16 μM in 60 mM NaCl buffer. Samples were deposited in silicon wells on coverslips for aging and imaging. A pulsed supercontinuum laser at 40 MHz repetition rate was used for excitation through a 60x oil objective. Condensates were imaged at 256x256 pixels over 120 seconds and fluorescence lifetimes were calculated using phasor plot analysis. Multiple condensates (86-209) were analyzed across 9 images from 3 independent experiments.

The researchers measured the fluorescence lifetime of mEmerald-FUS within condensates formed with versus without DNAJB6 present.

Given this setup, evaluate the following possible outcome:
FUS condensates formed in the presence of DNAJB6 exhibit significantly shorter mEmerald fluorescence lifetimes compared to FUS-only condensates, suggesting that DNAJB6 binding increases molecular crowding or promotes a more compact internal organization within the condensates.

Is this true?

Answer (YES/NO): NO